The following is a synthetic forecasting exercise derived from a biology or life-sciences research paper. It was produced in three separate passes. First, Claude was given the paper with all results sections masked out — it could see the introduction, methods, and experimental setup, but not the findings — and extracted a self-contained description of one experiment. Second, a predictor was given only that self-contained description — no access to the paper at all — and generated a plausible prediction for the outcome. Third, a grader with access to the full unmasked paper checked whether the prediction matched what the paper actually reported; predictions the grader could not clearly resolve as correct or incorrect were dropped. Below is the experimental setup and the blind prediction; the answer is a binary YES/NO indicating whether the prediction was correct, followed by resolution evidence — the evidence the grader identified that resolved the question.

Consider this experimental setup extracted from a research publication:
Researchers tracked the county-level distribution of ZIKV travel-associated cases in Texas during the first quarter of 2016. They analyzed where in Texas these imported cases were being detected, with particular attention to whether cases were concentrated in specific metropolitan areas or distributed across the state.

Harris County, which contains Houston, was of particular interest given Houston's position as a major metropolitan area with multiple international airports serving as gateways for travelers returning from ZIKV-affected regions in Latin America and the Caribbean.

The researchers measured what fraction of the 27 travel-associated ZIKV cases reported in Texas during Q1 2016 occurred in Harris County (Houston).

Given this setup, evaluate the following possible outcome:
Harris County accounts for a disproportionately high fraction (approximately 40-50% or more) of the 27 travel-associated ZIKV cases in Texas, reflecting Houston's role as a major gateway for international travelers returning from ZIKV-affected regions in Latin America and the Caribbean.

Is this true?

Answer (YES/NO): YES